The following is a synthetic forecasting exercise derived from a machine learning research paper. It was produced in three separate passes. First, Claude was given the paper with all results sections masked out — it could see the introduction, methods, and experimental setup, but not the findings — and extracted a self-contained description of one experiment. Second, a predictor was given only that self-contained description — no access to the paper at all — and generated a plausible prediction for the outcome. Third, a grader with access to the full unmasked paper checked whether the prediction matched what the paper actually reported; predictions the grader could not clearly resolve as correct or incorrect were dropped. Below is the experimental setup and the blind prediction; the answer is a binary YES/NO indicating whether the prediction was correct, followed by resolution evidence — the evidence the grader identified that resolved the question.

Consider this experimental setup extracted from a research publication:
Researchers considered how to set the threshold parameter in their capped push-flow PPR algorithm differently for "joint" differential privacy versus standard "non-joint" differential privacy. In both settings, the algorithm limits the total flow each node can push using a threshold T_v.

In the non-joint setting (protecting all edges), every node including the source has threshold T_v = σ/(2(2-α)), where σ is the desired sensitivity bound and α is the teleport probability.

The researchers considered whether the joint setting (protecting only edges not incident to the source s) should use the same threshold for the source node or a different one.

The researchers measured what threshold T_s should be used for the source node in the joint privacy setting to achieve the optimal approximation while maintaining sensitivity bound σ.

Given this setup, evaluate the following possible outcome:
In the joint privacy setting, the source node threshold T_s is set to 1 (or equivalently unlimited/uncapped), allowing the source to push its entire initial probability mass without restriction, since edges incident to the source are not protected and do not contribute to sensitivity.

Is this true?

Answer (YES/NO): NO